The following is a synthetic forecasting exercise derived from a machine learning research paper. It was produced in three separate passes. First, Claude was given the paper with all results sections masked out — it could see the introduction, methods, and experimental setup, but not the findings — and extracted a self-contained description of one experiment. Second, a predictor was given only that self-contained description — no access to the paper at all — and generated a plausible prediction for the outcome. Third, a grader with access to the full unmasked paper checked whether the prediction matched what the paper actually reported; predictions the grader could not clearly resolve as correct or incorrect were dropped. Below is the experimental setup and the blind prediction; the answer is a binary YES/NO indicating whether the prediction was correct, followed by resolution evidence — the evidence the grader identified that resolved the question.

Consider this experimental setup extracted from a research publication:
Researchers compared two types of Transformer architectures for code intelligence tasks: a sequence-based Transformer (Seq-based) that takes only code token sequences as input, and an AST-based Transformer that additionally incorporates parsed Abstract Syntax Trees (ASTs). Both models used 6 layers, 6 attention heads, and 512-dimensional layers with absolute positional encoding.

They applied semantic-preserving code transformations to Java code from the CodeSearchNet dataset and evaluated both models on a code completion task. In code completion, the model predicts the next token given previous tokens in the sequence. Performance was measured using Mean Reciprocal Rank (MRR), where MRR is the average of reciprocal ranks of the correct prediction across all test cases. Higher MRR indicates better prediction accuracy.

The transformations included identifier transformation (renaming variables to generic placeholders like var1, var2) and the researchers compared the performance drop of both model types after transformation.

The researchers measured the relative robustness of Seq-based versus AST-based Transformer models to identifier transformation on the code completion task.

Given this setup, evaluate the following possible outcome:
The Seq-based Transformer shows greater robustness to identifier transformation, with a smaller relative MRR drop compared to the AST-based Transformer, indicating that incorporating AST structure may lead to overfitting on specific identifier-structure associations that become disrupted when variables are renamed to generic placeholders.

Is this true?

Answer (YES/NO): NO